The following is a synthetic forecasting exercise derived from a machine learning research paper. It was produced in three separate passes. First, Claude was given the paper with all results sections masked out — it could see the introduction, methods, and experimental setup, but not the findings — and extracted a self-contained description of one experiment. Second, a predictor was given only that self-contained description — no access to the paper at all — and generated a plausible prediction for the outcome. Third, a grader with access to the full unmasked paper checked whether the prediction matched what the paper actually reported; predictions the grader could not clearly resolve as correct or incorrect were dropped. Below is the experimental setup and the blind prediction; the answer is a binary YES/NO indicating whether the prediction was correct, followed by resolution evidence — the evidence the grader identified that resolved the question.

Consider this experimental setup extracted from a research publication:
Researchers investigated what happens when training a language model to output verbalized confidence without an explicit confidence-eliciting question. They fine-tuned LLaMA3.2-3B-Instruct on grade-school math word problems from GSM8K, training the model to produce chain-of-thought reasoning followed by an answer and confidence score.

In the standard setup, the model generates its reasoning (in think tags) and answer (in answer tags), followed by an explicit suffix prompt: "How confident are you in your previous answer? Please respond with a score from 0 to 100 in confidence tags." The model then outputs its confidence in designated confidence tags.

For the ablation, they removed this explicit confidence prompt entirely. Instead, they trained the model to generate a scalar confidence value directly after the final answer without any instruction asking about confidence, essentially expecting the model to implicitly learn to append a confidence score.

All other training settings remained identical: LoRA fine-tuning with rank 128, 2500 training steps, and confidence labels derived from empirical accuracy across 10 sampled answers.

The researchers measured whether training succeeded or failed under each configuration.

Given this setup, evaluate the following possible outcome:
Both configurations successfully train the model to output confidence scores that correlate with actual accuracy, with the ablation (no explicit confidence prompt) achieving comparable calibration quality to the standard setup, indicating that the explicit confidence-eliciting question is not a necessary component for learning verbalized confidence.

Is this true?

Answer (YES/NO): NO